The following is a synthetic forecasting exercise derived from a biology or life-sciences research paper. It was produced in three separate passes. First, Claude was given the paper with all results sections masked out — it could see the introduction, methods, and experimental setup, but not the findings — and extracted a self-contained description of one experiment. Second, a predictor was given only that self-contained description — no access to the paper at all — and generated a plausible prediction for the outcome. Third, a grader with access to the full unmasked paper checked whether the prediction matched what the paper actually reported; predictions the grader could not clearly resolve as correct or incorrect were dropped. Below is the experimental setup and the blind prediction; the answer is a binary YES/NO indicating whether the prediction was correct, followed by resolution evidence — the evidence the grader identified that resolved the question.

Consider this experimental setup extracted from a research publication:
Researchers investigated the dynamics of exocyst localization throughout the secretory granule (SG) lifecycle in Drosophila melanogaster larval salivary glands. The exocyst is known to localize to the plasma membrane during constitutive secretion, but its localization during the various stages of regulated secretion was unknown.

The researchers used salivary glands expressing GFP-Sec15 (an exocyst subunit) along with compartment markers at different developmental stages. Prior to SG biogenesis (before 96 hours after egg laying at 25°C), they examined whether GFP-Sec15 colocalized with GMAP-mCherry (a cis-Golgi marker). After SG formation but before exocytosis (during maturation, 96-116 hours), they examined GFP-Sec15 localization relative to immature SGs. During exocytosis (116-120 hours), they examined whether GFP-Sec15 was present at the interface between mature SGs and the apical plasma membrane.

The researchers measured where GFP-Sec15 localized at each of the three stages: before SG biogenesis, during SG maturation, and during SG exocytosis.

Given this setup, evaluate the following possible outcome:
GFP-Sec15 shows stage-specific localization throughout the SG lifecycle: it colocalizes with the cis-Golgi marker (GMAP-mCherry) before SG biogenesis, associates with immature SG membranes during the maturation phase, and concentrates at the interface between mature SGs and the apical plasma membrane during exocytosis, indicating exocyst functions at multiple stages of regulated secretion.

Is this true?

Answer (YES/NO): NO